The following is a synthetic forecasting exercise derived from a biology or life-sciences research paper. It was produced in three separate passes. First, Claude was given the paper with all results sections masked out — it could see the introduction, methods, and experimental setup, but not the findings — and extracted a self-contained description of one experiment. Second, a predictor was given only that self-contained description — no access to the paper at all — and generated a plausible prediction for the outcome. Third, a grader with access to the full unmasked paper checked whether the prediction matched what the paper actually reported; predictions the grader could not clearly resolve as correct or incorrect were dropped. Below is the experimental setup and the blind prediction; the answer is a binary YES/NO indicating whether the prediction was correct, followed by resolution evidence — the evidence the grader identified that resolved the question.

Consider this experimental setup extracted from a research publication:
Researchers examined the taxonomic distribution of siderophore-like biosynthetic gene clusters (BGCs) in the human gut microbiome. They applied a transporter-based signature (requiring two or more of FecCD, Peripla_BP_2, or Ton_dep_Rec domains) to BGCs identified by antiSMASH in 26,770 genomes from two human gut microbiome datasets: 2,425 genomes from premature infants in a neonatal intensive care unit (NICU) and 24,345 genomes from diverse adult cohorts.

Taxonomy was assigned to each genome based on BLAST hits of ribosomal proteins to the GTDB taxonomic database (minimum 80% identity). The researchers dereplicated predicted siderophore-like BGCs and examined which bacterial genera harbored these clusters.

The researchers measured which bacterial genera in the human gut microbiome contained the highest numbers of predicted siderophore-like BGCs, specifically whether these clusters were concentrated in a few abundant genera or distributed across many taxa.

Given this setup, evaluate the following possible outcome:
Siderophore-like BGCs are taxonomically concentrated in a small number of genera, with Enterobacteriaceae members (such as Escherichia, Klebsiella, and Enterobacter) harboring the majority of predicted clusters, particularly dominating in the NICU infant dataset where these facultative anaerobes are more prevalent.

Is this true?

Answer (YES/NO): NO